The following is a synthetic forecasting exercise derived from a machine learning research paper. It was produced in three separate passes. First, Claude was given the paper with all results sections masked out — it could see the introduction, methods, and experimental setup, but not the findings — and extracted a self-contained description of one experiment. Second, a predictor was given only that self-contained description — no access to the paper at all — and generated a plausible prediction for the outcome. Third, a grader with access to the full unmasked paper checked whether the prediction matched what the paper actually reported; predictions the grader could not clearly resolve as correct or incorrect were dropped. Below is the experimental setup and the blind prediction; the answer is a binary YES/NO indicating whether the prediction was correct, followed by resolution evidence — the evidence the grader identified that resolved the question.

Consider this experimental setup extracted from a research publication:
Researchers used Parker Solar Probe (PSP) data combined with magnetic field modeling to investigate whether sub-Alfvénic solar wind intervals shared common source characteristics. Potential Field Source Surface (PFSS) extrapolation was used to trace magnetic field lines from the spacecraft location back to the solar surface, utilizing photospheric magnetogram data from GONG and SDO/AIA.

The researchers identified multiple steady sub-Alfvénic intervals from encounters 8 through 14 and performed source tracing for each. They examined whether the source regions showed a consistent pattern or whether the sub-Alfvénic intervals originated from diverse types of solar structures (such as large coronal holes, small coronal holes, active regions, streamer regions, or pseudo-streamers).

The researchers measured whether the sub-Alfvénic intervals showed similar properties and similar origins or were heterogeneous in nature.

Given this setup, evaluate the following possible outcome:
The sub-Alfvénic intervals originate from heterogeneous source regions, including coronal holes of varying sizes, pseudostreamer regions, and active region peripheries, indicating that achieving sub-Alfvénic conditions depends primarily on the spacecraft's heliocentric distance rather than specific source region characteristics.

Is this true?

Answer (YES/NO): NO